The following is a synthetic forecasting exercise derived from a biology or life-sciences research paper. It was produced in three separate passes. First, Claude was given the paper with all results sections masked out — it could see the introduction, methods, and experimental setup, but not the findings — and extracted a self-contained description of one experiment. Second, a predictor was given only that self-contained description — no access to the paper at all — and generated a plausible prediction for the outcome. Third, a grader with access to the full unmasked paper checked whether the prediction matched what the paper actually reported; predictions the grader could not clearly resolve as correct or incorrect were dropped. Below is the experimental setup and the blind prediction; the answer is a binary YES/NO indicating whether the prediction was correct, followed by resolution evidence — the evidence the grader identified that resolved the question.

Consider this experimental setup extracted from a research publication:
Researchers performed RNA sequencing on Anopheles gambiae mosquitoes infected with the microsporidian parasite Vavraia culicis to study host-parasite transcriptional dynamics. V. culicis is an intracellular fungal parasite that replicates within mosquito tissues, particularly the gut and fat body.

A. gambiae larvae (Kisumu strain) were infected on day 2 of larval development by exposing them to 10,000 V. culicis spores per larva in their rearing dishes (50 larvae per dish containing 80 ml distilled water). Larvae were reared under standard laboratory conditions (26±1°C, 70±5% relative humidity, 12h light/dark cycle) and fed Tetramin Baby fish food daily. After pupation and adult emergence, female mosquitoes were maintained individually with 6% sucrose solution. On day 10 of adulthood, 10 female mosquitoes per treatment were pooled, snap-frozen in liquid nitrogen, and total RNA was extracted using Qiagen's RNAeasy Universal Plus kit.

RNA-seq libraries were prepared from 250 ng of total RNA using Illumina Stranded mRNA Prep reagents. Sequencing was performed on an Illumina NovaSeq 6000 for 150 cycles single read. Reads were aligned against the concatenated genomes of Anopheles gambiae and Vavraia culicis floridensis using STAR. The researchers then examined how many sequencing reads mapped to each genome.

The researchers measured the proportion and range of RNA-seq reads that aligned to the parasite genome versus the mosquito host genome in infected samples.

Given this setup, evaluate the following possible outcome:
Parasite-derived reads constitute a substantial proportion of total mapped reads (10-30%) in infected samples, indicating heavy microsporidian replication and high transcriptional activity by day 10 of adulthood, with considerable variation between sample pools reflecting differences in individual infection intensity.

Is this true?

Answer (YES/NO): NO